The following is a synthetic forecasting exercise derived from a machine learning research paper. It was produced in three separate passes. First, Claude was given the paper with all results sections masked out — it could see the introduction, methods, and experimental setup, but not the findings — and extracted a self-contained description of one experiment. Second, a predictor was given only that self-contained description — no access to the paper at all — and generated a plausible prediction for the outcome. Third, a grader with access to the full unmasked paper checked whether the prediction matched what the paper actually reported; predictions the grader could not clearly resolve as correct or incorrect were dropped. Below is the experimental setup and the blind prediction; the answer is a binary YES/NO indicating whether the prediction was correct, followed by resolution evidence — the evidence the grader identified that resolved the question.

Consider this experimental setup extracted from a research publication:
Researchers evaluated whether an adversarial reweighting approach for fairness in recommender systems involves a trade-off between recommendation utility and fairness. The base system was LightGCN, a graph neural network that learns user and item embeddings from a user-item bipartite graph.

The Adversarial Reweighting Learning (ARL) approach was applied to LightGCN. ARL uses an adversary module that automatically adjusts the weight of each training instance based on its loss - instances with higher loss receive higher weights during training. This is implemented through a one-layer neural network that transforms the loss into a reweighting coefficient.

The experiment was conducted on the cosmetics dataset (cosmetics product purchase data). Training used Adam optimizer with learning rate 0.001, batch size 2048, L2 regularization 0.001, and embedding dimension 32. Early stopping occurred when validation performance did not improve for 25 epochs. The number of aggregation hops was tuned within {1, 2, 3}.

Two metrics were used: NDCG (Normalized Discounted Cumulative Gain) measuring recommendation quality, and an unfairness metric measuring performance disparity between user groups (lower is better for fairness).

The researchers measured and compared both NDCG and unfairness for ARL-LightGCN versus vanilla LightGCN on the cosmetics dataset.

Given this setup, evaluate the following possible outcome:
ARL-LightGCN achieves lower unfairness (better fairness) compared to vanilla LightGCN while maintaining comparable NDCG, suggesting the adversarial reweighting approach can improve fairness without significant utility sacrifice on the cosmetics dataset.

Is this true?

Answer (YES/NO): NO